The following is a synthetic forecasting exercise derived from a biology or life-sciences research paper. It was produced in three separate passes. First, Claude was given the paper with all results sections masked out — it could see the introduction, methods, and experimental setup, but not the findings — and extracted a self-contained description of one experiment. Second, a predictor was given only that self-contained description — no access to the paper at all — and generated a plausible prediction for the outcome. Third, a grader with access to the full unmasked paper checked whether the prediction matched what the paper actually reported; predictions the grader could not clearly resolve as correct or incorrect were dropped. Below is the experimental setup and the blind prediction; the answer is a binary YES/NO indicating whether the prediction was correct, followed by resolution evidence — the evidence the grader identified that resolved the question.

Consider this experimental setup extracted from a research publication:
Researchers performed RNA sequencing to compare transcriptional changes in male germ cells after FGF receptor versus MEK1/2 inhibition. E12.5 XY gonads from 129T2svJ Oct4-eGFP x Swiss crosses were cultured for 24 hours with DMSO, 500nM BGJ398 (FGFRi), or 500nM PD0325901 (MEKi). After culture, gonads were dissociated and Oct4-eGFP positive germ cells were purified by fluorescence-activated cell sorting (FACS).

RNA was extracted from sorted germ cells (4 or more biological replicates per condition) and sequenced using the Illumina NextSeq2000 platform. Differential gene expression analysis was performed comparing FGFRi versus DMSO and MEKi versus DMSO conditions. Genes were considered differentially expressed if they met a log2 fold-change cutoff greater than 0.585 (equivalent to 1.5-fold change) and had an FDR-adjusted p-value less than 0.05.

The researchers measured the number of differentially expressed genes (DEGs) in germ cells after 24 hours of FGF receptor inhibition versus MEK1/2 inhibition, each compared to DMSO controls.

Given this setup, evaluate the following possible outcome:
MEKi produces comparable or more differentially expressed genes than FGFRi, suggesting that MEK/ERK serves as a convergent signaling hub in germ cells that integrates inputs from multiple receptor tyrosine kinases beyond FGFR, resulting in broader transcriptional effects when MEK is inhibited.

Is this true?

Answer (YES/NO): NO